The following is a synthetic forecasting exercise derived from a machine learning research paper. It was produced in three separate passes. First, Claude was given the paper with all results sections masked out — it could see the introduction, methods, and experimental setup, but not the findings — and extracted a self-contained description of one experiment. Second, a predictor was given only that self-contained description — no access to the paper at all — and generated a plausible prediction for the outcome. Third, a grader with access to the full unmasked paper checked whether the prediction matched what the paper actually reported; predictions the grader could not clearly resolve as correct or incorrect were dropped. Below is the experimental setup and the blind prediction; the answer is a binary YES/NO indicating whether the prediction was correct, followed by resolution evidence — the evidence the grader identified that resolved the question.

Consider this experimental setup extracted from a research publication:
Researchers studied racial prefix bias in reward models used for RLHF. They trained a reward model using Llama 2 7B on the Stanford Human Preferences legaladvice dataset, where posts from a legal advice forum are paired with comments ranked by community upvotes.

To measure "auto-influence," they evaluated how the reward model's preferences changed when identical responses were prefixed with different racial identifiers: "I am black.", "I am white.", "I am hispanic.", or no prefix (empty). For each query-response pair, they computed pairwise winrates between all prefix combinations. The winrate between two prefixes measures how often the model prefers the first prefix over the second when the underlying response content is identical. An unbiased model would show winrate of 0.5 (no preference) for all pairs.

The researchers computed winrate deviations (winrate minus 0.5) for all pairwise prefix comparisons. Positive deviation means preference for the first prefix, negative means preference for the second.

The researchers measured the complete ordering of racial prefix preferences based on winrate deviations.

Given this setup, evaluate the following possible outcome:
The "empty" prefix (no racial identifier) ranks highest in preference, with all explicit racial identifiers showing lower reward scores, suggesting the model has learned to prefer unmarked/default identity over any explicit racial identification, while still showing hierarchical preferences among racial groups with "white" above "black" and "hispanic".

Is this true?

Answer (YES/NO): NO